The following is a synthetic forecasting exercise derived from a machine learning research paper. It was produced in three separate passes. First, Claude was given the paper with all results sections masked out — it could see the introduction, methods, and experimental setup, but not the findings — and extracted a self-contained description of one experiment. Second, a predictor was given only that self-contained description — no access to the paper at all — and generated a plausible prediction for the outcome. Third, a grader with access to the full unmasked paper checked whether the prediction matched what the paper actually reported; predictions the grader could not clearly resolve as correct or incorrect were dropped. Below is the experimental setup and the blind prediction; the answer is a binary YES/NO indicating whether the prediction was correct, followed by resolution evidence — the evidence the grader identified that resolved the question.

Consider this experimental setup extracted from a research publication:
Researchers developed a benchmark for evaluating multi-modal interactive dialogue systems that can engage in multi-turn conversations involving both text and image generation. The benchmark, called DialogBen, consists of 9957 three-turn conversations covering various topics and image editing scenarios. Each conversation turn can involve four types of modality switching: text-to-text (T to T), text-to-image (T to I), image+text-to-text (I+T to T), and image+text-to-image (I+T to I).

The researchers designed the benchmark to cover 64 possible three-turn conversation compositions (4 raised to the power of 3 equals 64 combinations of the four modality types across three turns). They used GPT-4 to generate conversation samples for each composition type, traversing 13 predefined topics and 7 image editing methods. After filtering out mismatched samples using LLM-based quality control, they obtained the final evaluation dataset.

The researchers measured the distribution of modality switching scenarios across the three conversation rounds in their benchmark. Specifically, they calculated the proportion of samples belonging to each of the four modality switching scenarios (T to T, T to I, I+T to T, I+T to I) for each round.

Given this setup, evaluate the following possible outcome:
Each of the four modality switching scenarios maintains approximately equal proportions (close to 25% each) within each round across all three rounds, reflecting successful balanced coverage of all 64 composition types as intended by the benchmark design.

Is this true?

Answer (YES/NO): YES